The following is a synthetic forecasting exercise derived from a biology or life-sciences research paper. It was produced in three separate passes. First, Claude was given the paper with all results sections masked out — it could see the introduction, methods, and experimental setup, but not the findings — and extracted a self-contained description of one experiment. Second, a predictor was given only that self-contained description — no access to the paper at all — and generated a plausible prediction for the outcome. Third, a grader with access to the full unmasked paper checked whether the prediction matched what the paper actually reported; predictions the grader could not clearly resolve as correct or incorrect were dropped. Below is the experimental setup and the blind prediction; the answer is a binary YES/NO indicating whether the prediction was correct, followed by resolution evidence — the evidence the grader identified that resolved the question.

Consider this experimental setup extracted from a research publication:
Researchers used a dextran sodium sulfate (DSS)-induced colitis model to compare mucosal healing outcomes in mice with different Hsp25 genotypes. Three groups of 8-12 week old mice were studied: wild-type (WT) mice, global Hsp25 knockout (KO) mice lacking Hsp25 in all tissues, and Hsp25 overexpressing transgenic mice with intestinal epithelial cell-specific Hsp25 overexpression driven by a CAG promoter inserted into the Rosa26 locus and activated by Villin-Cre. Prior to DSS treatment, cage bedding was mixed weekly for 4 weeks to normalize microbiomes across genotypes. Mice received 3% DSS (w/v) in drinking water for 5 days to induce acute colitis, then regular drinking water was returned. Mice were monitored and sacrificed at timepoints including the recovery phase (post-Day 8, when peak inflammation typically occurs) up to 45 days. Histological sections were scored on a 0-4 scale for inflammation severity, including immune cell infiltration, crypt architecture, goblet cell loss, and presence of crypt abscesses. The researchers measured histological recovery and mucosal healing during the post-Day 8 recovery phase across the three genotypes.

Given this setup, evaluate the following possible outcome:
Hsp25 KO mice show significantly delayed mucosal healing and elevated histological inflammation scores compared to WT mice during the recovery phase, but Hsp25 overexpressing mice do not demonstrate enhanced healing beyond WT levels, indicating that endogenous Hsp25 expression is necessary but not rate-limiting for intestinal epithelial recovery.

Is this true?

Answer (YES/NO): NO